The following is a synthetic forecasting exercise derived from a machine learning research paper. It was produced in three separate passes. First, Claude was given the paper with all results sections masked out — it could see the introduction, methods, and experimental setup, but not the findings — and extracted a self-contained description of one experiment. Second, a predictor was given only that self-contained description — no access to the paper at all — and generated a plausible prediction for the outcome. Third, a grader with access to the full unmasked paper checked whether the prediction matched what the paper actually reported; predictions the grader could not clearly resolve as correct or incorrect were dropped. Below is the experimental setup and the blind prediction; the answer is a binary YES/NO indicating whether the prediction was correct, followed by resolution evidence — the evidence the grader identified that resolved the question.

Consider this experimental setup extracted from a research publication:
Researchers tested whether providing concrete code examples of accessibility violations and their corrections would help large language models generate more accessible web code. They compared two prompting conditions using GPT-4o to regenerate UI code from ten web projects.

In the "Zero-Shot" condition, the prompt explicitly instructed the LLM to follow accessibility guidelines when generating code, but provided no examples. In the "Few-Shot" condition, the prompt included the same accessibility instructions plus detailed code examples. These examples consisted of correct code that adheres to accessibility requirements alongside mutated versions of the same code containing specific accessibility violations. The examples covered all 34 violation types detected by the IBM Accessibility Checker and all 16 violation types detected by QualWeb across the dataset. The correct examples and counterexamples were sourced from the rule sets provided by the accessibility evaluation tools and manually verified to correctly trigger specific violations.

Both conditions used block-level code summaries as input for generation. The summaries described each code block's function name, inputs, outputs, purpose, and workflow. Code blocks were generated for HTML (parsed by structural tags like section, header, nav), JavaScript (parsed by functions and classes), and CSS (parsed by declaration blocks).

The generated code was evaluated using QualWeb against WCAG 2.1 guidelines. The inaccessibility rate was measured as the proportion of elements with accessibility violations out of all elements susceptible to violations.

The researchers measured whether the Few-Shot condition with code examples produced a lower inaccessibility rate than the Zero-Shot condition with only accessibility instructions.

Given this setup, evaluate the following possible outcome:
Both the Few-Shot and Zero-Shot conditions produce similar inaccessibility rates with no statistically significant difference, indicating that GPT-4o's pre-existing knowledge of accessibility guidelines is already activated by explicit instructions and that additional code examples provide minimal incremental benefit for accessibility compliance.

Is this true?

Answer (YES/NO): NO